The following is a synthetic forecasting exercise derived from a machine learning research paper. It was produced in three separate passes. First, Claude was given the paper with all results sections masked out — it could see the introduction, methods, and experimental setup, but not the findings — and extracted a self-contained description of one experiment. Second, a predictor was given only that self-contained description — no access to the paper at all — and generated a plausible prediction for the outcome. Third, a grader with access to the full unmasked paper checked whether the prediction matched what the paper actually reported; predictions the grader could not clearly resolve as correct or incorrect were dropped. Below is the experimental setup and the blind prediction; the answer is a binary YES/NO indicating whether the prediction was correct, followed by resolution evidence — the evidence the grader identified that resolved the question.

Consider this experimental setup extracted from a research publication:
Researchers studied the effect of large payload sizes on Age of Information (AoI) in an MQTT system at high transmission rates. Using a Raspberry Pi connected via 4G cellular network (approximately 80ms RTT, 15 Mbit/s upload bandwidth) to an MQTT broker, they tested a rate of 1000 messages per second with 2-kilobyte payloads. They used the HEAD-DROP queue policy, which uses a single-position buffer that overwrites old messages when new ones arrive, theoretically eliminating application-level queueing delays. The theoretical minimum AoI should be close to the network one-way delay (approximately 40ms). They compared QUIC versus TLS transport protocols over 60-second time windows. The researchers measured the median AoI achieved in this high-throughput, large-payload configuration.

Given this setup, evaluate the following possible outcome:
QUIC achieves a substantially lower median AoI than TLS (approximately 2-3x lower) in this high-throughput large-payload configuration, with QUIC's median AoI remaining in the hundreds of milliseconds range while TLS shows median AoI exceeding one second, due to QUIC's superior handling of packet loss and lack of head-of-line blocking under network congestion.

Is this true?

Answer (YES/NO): YES